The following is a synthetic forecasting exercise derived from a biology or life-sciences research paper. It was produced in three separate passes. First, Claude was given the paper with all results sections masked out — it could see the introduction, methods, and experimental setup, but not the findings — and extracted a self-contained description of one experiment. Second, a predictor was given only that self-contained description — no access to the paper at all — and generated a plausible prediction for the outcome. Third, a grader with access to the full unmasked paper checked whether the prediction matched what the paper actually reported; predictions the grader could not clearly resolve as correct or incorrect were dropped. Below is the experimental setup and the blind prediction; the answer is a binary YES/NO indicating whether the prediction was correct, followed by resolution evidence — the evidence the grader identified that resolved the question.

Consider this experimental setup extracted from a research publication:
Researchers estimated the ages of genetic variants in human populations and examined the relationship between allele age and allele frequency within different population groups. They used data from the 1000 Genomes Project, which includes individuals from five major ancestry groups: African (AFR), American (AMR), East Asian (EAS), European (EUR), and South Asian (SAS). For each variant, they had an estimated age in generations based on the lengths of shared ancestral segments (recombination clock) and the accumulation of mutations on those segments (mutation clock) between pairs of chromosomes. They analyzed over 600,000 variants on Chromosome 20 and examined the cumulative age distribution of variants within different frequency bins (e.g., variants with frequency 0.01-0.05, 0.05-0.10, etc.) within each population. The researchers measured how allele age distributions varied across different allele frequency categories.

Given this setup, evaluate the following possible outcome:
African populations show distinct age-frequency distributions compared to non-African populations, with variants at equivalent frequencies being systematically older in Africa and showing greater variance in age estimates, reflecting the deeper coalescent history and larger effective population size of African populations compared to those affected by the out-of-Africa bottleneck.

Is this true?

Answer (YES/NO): YES